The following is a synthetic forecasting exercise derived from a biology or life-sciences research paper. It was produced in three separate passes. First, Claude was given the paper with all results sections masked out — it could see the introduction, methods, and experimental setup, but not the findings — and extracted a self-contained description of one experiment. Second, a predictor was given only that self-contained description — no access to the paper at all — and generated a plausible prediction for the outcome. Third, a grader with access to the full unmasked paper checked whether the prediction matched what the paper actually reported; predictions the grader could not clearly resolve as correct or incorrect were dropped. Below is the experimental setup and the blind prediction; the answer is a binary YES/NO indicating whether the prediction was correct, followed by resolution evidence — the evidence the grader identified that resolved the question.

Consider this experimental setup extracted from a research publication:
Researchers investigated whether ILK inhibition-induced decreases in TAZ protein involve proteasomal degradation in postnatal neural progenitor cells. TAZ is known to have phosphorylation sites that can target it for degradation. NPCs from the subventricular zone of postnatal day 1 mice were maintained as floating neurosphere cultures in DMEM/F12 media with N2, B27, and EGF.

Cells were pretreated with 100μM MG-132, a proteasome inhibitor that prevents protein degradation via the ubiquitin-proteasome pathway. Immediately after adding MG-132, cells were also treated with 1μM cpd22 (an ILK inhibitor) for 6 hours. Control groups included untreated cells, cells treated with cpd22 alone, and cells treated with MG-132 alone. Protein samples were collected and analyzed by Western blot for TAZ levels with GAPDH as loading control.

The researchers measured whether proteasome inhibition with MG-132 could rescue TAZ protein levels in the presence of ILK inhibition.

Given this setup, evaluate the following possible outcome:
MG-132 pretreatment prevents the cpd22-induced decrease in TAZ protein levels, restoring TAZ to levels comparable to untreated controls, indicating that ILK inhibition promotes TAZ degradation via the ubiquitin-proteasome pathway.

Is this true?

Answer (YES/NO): NO